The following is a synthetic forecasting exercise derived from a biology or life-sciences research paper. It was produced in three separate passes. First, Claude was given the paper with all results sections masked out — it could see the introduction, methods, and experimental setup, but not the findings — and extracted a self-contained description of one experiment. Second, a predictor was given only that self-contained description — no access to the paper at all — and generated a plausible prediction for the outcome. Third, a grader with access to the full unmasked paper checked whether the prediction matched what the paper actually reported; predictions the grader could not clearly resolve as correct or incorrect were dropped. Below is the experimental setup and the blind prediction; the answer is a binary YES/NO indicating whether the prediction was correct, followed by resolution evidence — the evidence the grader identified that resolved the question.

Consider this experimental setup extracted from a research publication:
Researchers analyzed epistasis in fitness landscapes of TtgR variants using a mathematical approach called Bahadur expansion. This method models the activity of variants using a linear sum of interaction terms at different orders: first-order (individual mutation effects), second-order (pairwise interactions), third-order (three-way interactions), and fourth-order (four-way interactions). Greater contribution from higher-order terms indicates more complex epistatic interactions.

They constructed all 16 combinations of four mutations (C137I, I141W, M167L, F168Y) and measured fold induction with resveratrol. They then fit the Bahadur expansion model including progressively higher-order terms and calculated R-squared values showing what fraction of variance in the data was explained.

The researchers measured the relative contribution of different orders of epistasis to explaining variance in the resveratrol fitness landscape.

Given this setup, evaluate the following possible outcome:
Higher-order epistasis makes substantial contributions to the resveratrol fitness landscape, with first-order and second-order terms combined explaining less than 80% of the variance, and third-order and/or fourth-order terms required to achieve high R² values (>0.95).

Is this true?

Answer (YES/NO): NO